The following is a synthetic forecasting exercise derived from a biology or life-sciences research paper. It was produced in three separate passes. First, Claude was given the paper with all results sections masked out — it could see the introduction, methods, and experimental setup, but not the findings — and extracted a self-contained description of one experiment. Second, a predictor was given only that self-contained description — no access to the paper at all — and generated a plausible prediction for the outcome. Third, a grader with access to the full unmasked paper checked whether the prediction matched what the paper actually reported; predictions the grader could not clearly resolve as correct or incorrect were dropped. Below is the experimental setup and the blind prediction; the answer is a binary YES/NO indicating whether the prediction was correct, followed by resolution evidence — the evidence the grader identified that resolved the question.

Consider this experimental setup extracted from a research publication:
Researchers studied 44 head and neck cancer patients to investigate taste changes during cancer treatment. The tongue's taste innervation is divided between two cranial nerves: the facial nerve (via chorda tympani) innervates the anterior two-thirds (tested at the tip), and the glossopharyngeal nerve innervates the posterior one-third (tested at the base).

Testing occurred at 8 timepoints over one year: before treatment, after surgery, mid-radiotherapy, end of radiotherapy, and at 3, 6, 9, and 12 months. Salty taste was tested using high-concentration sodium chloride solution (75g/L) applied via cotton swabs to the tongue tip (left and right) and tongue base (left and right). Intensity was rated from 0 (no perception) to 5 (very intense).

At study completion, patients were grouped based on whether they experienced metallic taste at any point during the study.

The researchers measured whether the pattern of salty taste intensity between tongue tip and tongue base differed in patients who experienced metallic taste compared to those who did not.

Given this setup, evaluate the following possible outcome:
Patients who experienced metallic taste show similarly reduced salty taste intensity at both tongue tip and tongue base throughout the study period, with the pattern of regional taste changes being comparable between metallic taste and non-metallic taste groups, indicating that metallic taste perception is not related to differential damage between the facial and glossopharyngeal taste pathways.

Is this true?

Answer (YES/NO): NO